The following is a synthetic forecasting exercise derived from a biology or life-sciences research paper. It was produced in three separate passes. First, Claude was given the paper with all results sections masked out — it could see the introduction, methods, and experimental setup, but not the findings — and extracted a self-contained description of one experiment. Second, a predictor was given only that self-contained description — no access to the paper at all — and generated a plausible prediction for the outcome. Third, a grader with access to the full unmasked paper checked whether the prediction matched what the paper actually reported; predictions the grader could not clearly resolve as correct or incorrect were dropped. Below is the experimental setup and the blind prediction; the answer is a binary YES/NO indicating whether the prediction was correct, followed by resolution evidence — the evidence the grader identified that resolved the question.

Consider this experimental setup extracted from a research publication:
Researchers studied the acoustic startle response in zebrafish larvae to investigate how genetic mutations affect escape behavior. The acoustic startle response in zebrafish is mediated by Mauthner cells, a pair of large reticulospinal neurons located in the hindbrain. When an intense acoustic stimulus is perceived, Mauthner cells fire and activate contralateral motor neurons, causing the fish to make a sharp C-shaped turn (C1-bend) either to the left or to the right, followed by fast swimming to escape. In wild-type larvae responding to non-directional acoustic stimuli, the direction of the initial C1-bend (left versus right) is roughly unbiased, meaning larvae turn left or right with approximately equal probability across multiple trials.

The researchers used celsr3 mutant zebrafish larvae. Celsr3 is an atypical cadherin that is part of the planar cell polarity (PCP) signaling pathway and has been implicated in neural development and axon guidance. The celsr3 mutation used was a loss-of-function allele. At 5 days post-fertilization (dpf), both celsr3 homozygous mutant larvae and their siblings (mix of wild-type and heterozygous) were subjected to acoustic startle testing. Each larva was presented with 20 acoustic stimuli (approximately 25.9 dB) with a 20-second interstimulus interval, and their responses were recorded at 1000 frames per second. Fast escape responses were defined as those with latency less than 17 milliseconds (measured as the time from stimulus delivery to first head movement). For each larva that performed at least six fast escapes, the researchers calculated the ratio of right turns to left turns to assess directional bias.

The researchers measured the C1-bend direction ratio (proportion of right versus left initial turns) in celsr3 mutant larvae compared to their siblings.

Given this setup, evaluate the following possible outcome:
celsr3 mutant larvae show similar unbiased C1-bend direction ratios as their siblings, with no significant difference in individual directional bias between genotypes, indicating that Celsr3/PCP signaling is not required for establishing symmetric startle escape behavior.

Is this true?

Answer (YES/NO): NO